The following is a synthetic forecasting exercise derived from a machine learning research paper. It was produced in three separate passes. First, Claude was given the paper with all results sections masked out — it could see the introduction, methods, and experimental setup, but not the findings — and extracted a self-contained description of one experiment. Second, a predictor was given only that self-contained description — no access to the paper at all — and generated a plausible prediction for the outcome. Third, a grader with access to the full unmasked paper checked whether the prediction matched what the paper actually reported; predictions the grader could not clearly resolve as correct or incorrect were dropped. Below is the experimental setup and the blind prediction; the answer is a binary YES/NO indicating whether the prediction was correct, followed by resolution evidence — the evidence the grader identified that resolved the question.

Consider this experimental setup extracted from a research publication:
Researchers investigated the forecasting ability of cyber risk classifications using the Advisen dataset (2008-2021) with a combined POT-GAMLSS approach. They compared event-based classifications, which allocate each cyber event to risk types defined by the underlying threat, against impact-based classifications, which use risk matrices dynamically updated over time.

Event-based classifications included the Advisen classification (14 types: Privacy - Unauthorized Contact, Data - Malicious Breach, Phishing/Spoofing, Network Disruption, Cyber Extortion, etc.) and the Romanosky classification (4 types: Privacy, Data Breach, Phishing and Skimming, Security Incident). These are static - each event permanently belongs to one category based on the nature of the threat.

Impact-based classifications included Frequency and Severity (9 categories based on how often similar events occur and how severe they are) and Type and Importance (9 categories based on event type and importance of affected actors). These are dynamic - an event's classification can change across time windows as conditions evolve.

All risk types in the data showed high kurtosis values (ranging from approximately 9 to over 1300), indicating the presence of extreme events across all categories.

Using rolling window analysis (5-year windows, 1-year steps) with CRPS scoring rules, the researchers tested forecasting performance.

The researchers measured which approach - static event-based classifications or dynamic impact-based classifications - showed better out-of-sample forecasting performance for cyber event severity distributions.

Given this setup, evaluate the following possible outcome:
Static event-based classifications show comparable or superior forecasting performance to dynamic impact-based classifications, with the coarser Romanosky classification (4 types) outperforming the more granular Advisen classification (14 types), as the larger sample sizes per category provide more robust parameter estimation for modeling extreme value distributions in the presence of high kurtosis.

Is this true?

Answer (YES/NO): NO